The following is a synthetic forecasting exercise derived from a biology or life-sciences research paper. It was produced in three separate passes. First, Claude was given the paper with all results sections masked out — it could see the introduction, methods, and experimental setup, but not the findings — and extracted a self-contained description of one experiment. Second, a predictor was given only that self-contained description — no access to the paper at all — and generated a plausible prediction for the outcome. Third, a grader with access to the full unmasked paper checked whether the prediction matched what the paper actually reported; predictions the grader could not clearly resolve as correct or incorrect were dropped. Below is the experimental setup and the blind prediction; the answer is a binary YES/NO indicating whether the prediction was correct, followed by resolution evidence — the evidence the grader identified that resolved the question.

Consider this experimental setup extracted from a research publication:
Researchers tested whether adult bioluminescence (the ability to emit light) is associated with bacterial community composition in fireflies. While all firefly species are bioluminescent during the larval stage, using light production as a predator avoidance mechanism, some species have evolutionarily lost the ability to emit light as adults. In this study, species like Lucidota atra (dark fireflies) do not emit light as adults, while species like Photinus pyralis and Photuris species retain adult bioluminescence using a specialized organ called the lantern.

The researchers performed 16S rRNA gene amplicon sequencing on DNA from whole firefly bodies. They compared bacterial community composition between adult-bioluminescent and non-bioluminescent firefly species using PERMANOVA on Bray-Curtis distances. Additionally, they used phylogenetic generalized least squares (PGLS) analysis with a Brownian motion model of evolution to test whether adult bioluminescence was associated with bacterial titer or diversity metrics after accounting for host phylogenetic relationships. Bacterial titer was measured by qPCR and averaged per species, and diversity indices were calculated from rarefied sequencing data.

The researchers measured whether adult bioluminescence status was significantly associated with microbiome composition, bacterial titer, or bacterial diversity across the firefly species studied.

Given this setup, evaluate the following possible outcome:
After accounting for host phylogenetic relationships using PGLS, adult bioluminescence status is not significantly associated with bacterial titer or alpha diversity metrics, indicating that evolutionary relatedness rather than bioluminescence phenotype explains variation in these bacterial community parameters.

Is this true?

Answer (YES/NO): YES